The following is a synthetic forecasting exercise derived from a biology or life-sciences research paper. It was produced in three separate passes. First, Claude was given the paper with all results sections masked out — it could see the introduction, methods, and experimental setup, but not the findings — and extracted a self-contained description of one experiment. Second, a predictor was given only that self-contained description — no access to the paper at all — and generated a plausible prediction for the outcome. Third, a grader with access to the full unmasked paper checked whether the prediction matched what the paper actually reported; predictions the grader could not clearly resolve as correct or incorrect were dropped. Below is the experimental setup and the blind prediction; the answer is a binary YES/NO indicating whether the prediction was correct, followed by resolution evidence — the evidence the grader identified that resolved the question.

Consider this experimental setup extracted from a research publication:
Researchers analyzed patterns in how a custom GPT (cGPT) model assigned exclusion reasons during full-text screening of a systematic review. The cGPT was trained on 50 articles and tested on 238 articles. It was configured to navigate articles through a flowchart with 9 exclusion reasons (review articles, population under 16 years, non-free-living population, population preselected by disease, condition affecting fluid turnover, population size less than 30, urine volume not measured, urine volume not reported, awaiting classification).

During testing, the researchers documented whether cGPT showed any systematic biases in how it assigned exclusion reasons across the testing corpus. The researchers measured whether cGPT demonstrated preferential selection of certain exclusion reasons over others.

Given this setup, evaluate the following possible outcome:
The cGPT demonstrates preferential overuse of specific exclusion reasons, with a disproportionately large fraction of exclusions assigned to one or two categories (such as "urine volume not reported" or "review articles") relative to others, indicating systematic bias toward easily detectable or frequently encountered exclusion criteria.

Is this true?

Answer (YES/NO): YES